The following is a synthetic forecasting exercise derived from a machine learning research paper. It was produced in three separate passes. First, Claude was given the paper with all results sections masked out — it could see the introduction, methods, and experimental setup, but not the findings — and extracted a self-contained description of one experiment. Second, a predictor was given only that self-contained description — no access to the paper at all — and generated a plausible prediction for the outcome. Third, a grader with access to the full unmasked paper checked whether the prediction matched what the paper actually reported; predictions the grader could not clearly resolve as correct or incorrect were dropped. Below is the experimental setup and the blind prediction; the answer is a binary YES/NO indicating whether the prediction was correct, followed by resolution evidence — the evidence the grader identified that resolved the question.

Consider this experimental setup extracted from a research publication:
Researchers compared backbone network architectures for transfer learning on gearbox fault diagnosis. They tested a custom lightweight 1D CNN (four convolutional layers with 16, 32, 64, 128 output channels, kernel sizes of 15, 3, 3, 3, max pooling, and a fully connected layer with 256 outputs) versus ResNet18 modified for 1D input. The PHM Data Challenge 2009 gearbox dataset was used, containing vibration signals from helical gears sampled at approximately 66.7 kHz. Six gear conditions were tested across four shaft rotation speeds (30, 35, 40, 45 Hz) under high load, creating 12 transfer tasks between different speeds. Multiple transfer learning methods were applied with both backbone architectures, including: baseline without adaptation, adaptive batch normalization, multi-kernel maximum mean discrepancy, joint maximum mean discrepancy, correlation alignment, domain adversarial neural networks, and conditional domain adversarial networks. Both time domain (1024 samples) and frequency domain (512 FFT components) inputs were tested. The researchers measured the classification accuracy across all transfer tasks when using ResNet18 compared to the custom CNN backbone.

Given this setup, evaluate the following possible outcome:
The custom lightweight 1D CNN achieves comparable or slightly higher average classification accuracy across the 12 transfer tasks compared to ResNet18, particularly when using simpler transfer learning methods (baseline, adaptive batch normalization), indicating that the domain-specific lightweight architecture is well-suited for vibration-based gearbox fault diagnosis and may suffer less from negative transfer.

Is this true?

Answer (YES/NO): NO